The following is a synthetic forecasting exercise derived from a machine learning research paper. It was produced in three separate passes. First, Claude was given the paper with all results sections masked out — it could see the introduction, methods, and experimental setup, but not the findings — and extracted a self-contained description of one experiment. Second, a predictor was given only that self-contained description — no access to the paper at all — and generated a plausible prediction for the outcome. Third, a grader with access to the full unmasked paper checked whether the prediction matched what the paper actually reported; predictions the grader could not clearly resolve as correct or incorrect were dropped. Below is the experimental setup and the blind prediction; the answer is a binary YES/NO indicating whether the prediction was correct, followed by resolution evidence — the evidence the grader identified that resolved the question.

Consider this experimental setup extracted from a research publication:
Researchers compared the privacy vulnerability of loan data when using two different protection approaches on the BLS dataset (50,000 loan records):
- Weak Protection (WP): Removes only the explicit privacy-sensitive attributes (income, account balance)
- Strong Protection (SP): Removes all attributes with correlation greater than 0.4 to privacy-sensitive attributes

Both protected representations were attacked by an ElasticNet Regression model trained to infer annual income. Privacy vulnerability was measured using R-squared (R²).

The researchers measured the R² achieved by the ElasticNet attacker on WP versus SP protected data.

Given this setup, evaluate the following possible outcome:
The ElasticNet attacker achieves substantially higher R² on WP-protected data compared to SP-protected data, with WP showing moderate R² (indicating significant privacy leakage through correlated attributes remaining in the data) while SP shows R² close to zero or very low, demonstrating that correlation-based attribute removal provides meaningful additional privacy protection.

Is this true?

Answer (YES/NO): NO